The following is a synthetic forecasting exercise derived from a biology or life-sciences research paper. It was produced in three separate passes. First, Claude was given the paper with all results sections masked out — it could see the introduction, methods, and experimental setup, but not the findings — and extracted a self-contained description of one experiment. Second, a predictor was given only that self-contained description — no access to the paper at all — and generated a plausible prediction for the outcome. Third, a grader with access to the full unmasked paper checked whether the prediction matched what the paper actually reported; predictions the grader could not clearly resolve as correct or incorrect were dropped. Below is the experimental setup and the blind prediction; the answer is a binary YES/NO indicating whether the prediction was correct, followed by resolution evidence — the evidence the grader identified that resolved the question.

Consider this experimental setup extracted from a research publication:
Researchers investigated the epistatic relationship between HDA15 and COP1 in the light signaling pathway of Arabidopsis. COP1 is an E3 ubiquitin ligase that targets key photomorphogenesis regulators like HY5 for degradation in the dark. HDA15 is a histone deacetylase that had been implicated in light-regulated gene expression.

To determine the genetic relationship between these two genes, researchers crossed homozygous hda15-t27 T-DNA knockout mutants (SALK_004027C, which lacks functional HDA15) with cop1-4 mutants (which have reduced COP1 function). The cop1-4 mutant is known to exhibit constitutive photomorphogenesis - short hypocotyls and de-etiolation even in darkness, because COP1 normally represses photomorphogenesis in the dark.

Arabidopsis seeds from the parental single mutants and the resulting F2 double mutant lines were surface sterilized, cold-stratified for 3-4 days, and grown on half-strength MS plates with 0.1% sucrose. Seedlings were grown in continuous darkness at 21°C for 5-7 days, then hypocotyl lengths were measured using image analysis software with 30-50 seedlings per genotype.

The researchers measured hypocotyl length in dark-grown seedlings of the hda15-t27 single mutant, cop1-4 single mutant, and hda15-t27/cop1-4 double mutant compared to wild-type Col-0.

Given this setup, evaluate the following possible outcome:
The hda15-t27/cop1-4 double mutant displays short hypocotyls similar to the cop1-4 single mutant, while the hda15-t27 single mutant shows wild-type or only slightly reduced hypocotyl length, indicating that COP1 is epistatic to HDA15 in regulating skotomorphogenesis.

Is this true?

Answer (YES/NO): NO